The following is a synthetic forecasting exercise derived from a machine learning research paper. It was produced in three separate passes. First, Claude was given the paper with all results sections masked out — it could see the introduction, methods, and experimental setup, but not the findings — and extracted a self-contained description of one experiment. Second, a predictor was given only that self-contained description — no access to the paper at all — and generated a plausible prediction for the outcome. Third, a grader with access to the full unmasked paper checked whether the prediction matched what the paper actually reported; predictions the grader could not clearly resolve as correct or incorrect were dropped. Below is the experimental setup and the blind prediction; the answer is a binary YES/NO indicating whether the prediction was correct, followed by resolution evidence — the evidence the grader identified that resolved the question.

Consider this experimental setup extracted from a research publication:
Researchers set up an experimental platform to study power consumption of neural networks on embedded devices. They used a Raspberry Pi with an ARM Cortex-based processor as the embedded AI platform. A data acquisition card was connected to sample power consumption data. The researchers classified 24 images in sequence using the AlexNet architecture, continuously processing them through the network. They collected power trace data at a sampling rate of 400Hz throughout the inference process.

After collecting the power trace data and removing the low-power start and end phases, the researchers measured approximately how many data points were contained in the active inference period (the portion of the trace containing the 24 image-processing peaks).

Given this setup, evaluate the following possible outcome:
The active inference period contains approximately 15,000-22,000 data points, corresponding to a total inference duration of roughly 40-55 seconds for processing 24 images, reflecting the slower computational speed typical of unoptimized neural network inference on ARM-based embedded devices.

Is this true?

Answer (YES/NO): NO